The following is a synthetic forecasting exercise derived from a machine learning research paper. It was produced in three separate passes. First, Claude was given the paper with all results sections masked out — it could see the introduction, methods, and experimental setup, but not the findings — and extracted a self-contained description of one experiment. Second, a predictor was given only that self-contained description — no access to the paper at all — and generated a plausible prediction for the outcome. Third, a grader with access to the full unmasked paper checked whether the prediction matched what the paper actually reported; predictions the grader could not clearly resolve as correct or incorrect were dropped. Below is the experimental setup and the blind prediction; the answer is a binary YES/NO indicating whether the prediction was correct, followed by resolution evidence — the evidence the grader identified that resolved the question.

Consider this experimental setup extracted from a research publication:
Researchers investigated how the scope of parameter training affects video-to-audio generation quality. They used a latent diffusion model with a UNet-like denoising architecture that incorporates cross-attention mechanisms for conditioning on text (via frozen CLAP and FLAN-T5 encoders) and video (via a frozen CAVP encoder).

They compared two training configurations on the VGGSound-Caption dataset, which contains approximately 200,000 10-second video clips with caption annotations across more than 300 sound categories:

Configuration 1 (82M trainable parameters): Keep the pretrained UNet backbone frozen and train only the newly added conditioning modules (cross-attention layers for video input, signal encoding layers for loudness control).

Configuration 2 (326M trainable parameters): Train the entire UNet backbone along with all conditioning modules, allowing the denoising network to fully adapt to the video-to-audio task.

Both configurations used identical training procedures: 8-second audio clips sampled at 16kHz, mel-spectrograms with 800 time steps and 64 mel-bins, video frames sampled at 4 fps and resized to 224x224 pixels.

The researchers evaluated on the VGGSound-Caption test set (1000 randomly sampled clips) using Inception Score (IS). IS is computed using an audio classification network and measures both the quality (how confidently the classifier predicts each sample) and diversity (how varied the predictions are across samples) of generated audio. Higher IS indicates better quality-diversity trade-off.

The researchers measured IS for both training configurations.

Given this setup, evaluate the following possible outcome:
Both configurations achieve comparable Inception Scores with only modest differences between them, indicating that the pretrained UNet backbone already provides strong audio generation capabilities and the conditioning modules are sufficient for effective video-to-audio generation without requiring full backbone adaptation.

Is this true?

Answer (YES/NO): NO